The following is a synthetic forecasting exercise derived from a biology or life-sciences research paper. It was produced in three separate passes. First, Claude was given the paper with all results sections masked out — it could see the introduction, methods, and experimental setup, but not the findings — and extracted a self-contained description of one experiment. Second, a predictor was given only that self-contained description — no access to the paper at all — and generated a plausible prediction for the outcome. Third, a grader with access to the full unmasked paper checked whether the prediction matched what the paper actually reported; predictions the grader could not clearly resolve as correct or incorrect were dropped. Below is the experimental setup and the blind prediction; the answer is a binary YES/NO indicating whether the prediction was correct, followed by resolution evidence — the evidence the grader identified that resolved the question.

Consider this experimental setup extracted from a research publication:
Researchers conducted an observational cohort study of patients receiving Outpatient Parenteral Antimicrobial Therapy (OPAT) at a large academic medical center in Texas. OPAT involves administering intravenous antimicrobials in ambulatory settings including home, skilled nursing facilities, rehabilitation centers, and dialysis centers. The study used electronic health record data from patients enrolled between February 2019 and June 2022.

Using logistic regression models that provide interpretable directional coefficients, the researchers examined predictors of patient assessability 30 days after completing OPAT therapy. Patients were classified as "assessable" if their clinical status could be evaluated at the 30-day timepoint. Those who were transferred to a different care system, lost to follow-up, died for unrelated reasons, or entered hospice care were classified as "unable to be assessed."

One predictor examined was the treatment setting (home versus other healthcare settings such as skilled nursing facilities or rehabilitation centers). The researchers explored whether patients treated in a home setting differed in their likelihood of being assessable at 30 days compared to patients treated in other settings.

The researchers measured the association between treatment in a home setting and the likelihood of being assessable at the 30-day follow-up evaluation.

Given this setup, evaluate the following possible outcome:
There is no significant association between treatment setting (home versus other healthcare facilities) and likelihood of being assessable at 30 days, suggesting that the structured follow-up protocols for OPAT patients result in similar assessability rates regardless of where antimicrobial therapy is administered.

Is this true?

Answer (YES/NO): NO